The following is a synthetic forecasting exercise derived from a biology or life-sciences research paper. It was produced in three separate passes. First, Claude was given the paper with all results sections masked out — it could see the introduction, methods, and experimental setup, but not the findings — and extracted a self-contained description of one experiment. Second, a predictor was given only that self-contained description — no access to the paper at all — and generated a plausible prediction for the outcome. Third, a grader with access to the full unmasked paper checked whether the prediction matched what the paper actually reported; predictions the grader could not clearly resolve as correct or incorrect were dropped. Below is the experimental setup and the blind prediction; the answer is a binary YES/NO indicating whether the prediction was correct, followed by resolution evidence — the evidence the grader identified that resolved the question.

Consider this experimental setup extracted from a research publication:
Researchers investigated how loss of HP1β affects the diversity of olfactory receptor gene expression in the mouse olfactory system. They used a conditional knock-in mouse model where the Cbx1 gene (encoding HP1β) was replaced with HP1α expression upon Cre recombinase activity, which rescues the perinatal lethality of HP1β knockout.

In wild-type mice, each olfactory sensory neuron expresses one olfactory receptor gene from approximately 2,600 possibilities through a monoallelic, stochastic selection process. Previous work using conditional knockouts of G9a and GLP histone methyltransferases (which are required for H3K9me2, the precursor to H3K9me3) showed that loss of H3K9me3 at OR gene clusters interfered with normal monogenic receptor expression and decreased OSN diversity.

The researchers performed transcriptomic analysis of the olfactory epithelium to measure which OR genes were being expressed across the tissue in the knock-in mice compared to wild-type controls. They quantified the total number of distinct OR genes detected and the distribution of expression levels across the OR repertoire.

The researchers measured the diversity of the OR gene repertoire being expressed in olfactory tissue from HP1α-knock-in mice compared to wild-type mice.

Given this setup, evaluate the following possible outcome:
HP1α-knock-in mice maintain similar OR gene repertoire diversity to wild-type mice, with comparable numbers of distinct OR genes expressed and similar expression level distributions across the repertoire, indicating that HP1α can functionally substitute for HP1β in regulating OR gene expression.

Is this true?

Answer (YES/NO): NO